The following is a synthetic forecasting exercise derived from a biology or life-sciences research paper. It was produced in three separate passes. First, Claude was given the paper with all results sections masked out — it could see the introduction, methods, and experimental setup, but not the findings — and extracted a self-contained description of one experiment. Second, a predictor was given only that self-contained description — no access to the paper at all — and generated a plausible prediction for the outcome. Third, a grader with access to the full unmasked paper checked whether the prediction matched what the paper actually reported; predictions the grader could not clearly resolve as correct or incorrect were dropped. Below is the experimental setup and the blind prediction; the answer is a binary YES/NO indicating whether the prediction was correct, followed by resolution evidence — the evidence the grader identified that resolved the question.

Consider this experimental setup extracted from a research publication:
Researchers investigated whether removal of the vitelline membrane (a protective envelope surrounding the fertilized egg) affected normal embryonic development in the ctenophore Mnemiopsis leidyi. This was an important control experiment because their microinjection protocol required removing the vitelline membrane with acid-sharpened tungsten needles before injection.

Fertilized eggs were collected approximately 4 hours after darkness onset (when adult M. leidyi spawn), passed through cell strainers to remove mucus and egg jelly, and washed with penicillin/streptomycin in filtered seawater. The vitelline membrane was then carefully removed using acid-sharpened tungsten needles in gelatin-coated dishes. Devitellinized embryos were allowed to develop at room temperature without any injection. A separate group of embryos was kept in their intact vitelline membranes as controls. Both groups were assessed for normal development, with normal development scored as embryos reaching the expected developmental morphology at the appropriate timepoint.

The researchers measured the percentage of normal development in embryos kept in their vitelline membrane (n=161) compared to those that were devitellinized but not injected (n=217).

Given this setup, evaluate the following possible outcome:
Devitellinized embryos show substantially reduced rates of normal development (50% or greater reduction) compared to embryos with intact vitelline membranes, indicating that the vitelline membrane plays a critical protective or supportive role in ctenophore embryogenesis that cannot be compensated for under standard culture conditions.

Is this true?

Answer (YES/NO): NO